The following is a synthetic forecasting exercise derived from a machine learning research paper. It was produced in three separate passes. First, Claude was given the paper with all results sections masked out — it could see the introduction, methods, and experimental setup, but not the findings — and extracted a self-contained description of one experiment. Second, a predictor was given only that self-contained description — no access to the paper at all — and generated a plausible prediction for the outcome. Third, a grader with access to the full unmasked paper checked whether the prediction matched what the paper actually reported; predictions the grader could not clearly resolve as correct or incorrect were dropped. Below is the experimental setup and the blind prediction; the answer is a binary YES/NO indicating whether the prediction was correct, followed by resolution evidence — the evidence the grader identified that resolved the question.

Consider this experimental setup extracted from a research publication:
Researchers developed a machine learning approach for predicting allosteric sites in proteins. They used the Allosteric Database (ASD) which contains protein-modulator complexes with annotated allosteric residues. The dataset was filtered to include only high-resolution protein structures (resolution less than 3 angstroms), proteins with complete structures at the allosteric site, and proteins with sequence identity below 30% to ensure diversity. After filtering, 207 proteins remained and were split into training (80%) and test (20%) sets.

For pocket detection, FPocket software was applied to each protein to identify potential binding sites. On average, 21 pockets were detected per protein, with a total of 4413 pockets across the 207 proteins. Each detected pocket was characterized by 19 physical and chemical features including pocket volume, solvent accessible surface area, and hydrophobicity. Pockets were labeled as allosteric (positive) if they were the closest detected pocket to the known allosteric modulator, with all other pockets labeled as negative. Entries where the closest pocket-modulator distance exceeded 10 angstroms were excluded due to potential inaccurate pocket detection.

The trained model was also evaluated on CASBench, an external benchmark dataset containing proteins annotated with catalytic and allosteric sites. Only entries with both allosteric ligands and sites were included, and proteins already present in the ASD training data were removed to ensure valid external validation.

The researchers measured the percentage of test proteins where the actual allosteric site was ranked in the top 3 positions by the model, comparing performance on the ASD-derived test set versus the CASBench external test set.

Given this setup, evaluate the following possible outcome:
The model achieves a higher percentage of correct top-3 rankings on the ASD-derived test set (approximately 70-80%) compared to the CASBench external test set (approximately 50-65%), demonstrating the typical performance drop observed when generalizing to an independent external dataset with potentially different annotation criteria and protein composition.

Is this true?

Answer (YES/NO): NO